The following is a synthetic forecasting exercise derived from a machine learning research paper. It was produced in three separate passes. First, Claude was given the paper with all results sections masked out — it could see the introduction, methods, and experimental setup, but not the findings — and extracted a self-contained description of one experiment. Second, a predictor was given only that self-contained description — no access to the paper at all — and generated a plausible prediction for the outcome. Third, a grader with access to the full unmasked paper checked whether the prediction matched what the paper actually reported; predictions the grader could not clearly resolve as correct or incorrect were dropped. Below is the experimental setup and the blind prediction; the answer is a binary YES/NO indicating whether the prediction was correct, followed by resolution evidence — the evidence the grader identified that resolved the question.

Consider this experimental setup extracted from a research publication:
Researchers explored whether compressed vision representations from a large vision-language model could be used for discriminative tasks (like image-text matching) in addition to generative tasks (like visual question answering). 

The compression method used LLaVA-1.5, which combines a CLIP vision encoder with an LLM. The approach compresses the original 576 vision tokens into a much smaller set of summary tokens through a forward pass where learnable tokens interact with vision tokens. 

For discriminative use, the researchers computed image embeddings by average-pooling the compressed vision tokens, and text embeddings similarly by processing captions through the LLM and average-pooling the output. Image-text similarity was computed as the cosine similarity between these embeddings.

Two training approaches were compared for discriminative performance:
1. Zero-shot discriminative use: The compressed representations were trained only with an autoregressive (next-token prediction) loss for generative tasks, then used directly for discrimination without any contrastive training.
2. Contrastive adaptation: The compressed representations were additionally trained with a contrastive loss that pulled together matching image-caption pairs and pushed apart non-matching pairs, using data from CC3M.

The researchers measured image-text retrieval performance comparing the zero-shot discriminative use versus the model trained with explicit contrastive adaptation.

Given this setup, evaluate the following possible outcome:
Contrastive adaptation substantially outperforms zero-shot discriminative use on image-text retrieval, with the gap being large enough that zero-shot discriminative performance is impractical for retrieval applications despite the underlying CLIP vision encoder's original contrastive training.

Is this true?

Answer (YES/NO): NO